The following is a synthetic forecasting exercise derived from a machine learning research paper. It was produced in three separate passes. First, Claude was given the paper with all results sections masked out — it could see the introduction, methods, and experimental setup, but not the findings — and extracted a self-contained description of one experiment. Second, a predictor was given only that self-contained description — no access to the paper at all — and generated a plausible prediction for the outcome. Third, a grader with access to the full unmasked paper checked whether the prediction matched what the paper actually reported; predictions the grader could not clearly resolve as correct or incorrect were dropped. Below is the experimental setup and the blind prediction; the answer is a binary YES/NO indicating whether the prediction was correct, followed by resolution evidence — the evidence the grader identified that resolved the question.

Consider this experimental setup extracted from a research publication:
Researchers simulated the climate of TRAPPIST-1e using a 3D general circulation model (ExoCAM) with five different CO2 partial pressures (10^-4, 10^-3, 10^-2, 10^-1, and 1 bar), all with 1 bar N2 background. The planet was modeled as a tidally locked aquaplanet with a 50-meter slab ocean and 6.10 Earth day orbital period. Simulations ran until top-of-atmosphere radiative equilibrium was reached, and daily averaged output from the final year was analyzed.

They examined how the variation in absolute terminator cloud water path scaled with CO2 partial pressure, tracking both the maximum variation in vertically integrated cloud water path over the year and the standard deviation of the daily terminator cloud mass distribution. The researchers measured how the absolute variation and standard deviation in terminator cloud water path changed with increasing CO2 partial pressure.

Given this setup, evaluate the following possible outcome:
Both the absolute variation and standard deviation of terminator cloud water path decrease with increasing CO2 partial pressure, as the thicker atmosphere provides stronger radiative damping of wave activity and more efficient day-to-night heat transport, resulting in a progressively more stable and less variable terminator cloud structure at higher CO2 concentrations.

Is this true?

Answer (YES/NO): NO